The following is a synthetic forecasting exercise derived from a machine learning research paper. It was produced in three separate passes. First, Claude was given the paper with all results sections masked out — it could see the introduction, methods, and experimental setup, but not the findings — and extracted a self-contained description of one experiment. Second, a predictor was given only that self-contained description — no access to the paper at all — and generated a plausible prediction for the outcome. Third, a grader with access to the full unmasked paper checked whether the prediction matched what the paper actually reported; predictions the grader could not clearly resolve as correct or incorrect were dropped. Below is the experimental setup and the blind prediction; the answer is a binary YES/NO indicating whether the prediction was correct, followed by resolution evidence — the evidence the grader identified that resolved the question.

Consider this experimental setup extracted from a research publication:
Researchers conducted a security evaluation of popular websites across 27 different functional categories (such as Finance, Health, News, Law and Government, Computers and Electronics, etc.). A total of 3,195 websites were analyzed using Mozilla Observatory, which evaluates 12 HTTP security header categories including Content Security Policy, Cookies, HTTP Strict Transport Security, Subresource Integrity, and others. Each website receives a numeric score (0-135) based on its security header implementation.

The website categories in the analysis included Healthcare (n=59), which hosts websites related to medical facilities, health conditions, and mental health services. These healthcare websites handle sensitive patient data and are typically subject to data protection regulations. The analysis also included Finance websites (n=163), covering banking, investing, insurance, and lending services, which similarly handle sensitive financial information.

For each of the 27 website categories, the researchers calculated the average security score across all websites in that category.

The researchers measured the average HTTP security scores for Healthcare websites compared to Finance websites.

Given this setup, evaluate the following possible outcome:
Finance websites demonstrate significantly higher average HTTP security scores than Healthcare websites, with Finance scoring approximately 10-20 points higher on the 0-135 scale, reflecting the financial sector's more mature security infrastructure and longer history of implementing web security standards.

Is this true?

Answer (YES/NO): YES